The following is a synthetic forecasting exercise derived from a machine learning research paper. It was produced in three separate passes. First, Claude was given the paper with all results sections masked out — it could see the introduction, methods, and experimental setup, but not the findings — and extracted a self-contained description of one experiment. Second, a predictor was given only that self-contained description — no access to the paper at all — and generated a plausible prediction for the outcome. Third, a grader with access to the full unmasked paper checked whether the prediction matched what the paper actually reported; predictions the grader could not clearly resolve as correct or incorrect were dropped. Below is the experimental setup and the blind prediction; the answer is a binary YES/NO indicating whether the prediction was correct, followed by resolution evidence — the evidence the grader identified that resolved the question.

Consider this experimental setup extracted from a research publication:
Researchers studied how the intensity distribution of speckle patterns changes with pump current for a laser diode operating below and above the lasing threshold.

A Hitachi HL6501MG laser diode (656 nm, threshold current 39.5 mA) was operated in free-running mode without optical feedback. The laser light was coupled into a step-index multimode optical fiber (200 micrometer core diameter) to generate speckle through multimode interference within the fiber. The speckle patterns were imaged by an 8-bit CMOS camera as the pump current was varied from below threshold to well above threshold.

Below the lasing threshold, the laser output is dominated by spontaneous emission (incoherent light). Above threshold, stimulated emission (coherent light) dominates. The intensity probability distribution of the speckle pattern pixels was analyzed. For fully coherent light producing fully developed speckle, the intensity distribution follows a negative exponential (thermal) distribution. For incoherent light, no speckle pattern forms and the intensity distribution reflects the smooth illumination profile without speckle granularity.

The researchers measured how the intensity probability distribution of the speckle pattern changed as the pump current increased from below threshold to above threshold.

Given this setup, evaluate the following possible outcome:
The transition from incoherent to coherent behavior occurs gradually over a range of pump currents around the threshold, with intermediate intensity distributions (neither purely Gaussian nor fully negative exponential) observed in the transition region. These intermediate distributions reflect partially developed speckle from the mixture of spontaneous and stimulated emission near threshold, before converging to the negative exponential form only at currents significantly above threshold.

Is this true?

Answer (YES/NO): NO